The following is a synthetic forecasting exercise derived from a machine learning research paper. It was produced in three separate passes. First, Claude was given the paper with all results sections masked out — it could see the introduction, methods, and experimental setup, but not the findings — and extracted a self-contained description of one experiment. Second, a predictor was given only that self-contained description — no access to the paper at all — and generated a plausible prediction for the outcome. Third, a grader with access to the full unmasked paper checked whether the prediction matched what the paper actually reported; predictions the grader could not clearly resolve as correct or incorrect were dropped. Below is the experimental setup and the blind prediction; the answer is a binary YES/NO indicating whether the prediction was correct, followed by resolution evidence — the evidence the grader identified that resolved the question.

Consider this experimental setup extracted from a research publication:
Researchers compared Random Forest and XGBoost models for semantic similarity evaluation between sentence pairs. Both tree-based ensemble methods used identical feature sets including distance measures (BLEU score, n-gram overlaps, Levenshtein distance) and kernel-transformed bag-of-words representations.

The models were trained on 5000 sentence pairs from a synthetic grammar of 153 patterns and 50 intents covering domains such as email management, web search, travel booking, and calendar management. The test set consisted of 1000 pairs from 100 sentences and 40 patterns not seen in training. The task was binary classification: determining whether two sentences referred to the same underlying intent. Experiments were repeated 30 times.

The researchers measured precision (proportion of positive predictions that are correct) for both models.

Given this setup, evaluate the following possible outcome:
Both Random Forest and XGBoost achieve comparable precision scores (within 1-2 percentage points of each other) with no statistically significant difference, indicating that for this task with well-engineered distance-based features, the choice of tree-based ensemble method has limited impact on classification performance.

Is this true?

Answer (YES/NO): NO